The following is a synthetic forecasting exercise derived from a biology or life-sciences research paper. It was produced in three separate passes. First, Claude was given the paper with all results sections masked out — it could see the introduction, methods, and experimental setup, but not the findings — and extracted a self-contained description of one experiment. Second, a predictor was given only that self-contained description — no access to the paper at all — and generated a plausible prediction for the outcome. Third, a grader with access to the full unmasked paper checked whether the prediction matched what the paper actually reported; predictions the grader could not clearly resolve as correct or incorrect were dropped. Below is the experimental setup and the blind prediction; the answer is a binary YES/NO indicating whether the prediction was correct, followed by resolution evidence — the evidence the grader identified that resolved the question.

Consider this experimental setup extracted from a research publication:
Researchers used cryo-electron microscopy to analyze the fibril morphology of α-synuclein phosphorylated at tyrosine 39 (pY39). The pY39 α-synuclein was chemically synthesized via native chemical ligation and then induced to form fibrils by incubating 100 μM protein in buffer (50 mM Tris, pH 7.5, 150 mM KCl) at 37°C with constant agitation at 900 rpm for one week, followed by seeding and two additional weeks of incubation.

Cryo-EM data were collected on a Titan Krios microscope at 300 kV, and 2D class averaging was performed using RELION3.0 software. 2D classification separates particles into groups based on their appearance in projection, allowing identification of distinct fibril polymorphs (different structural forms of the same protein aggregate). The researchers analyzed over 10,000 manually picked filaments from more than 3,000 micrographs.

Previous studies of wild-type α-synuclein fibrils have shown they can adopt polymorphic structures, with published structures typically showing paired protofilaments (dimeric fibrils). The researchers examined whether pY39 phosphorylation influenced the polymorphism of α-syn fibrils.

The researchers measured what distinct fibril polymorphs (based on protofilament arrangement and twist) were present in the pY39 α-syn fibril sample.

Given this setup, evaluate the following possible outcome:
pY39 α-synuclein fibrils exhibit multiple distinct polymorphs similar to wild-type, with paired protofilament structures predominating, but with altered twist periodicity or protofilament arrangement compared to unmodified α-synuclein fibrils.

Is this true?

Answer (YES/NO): NO